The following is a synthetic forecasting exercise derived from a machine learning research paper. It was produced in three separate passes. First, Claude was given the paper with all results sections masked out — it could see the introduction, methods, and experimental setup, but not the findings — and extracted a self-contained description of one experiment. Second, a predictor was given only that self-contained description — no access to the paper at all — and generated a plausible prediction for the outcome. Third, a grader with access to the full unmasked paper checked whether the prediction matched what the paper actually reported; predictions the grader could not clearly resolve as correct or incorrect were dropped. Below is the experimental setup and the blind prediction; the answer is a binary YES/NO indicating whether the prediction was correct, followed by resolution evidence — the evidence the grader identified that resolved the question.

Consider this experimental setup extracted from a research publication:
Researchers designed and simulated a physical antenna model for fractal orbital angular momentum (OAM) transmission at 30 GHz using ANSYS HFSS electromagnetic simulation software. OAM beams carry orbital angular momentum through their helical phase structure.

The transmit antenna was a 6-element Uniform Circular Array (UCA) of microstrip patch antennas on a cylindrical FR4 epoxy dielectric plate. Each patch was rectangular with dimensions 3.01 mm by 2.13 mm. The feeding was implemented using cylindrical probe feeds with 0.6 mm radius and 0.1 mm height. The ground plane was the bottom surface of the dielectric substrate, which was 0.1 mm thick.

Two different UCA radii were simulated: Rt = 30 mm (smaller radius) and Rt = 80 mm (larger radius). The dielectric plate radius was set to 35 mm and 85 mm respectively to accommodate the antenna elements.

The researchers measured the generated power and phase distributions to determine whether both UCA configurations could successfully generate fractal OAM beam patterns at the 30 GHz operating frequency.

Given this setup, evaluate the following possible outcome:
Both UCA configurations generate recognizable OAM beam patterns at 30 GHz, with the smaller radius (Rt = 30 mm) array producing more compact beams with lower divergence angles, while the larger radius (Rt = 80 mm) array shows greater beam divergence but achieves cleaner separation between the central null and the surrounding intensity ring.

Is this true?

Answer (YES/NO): NO